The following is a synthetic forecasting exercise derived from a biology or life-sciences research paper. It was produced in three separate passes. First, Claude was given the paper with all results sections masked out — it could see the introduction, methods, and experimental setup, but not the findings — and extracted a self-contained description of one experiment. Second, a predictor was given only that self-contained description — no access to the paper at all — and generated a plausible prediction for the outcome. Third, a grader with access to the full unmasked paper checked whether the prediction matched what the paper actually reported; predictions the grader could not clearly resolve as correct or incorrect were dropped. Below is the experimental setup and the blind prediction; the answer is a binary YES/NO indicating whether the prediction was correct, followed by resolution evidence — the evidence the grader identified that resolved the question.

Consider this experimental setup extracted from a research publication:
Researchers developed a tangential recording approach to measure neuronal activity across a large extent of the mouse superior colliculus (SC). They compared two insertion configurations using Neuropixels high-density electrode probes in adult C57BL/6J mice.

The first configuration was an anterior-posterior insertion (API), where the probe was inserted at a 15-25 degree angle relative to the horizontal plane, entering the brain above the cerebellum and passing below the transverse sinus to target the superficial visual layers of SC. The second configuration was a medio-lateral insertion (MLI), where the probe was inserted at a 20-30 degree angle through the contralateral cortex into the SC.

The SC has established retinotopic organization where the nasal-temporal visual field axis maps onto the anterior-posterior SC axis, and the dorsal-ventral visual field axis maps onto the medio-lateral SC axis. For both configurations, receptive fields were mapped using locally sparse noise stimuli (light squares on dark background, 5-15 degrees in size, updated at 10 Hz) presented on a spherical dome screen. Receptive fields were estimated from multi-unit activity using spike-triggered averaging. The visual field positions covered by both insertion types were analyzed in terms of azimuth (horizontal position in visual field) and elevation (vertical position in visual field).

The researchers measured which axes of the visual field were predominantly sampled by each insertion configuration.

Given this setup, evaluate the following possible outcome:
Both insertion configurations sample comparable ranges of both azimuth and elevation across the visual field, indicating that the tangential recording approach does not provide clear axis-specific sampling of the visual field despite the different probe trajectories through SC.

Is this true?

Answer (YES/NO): NO